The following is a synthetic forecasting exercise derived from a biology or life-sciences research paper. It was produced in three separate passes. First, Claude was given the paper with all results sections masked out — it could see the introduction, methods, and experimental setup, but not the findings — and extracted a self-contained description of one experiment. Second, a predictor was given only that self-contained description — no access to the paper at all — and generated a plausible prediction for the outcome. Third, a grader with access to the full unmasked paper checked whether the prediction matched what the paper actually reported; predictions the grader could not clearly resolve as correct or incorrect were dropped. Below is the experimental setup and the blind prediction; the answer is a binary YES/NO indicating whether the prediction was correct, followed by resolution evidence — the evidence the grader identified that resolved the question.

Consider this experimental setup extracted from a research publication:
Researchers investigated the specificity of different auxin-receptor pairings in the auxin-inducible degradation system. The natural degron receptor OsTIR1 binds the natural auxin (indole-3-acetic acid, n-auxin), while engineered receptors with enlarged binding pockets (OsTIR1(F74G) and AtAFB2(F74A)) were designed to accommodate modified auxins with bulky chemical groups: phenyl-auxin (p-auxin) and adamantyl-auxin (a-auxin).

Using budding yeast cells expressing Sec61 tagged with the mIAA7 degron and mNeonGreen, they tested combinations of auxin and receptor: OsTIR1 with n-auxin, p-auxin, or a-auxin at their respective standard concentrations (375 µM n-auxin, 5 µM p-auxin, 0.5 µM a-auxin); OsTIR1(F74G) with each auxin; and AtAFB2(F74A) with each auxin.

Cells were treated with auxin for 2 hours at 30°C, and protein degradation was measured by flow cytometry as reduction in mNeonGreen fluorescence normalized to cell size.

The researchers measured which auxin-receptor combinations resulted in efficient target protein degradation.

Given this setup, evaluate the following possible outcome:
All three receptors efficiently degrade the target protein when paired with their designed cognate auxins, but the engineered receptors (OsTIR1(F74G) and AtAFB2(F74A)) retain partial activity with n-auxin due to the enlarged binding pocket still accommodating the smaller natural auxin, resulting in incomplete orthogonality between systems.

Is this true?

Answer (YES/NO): NO